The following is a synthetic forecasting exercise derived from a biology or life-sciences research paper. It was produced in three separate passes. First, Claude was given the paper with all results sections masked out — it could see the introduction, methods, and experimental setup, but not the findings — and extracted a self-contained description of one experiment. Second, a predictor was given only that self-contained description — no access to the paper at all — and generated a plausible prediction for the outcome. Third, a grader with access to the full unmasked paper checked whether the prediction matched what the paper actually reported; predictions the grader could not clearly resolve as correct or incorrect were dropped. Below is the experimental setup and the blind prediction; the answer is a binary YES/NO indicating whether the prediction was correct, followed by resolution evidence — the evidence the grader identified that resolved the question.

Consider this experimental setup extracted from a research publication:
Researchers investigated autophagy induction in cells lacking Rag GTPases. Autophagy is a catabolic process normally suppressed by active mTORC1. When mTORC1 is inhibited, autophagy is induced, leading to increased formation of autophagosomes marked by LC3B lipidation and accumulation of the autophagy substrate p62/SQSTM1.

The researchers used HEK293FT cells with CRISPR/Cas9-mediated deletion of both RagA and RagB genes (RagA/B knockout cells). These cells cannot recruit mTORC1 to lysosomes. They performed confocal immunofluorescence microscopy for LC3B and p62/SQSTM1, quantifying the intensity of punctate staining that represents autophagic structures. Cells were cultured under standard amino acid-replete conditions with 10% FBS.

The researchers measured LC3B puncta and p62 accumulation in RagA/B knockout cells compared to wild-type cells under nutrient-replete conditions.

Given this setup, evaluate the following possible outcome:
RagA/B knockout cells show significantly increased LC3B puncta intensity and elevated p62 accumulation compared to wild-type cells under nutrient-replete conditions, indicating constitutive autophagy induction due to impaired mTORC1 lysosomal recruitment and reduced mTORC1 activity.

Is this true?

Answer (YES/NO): YES